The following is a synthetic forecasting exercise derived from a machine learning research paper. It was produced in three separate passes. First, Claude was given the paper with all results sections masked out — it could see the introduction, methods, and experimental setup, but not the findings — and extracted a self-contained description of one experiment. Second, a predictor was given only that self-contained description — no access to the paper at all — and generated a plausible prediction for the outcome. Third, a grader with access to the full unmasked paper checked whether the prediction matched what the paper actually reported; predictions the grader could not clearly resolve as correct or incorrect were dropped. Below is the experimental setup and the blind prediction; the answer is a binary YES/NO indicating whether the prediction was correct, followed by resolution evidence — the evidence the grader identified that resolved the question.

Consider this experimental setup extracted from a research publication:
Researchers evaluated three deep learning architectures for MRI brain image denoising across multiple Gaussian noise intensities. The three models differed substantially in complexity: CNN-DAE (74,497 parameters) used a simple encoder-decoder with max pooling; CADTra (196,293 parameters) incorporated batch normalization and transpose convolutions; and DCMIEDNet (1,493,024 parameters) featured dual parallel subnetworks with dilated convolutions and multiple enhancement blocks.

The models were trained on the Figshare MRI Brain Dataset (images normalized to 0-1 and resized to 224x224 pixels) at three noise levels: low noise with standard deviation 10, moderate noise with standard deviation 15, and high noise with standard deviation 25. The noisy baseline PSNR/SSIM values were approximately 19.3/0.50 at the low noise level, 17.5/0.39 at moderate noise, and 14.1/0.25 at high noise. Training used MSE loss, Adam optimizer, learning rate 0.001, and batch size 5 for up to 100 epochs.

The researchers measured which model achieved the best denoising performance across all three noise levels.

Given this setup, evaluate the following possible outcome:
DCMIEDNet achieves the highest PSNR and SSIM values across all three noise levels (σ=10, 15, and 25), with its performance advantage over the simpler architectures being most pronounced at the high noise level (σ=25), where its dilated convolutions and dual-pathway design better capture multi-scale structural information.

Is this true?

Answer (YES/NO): NO